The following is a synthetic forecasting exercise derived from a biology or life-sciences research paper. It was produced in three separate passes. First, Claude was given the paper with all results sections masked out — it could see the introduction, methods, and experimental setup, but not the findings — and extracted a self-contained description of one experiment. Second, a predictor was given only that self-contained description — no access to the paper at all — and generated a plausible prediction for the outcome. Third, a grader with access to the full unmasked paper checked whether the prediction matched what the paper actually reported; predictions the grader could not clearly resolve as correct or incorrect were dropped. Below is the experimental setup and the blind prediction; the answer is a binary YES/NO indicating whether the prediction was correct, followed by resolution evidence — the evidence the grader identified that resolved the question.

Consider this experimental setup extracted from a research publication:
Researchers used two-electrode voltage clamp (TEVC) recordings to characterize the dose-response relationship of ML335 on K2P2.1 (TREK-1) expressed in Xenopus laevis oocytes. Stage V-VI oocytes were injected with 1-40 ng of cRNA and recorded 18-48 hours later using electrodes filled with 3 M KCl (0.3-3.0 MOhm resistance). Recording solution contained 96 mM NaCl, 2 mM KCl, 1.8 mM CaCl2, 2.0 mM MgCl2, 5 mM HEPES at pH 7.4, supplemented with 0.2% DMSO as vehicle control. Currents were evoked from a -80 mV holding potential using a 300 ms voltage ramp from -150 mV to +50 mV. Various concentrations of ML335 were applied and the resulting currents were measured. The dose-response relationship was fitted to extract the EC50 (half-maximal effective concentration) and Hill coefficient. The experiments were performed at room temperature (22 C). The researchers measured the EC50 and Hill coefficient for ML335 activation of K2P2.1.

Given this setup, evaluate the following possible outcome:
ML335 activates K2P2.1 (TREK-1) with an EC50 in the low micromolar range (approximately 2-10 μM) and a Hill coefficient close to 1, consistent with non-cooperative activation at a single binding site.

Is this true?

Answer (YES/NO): NO